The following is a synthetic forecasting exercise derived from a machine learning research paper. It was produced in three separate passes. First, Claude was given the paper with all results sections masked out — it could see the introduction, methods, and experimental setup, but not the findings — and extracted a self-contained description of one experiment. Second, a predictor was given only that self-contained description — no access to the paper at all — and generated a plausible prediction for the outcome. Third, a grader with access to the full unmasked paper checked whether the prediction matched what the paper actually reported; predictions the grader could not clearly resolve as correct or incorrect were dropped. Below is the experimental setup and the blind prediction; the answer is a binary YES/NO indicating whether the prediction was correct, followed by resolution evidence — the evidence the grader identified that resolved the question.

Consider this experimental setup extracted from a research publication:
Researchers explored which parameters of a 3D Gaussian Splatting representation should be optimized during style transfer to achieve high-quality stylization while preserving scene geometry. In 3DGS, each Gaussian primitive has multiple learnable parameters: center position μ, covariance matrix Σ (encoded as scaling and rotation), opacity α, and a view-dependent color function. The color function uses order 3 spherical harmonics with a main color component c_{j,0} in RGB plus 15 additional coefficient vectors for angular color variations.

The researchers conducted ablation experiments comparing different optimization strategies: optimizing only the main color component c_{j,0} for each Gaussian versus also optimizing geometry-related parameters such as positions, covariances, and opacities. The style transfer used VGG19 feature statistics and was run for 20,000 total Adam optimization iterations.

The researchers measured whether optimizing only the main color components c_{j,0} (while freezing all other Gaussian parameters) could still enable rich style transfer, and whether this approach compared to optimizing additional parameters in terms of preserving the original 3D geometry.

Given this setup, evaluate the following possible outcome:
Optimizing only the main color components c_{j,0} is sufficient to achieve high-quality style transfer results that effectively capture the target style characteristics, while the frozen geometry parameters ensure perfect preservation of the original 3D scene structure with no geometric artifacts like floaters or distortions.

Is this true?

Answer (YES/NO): YES